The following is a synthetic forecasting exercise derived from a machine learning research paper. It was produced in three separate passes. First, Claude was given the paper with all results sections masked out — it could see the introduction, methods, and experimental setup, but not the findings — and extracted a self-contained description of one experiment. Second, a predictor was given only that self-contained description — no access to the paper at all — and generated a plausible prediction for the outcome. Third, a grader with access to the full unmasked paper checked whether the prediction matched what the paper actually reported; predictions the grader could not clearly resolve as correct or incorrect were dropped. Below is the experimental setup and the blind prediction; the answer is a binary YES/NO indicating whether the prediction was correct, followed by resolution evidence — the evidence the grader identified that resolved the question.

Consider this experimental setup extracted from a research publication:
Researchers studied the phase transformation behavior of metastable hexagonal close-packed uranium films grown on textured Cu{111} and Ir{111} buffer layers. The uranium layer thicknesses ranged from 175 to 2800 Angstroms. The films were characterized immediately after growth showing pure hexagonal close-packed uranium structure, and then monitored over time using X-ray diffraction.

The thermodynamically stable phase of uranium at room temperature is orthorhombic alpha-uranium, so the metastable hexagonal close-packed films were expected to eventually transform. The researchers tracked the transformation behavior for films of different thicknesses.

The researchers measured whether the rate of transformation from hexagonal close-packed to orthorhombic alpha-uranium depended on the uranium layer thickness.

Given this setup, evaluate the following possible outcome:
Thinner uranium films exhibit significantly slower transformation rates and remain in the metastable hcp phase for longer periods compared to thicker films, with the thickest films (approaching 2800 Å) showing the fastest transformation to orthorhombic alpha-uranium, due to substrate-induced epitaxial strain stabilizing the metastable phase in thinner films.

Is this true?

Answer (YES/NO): YES